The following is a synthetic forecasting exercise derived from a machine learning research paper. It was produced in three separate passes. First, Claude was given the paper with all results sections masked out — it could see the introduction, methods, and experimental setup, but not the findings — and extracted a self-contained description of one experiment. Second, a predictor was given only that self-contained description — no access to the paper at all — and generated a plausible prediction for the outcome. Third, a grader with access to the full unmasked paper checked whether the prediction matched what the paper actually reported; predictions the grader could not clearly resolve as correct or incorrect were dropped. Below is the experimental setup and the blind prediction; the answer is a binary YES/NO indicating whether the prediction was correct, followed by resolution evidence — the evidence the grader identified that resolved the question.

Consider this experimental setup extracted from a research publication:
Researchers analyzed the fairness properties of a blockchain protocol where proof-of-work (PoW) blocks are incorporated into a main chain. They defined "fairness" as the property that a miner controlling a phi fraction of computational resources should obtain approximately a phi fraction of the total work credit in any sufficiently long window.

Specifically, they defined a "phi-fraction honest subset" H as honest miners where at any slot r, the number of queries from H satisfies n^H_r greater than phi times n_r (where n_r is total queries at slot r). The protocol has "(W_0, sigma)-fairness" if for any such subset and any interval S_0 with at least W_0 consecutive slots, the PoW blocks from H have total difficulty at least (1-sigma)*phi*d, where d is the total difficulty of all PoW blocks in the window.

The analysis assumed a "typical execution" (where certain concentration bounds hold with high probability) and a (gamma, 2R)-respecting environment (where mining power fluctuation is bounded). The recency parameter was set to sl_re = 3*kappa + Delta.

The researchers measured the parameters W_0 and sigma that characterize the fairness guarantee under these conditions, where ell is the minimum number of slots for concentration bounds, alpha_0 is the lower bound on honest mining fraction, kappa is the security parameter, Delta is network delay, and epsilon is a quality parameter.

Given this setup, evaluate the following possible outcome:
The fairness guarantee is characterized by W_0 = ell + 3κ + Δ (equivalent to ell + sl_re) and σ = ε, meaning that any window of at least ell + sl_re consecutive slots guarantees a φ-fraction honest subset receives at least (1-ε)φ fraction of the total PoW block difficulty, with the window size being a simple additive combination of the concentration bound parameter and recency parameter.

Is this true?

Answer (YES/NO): NO